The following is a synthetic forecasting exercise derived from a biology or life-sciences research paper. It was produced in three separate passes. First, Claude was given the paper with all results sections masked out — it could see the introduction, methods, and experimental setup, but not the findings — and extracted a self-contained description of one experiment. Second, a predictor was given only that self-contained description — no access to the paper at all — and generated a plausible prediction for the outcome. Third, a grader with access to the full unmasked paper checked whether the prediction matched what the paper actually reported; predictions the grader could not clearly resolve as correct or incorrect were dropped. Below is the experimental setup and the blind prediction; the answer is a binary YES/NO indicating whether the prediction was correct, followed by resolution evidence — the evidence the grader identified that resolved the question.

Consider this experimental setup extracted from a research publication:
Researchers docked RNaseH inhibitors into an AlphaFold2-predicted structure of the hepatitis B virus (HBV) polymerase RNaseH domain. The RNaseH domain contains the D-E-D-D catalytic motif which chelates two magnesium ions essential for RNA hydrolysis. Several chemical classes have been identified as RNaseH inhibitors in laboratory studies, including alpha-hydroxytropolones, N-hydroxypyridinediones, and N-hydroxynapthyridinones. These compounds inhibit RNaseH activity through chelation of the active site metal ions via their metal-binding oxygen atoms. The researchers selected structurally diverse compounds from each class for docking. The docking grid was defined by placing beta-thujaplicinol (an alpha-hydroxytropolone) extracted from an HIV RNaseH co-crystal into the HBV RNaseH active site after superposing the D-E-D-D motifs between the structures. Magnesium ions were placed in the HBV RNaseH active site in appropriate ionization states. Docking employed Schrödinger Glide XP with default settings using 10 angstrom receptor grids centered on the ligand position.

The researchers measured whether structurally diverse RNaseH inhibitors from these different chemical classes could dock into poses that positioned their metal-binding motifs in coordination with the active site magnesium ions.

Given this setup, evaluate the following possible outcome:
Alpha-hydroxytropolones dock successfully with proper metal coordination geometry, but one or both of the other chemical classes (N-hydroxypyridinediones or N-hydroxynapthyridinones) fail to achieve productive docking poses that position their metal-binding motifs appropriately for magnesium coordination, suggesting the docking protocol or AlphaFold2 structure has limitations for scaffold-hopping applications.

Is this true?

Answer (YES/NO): NO